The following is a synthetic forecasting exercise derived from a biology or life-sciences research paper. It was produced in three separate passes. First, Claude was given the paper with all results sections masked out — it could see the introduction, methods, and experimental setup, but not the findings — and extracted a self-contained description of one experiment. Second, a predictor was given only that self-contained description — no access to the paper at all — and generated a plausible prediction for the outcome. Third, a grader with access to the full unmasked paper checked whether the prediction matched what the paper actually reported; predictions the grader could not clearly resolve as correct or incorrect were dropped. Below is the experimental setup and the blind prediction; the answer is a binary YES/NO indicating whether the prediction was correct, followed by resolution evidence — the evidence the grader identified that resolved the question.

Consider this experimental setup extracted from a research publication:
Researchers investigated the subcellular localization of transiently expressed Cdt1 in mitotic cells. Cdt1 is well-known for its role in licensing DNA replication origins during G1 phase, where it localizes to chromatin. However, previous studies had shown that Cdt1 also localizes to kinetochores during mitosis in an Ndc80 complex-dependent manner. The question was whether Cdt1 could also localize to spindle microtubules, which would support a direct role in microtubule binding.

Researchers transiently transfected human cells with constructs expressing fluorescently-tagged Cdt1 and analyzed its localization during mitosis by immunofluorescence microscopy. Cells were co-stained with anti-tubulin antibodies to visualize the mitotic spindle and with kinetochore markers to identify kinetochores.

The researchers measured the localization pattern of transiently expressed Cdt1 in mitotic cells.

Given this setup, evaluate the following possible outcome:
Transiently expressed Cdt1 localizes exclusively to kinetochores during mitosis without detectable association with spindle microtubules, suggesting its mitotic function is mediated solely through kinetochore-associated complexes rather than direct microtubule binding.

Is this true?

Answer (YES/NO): NO